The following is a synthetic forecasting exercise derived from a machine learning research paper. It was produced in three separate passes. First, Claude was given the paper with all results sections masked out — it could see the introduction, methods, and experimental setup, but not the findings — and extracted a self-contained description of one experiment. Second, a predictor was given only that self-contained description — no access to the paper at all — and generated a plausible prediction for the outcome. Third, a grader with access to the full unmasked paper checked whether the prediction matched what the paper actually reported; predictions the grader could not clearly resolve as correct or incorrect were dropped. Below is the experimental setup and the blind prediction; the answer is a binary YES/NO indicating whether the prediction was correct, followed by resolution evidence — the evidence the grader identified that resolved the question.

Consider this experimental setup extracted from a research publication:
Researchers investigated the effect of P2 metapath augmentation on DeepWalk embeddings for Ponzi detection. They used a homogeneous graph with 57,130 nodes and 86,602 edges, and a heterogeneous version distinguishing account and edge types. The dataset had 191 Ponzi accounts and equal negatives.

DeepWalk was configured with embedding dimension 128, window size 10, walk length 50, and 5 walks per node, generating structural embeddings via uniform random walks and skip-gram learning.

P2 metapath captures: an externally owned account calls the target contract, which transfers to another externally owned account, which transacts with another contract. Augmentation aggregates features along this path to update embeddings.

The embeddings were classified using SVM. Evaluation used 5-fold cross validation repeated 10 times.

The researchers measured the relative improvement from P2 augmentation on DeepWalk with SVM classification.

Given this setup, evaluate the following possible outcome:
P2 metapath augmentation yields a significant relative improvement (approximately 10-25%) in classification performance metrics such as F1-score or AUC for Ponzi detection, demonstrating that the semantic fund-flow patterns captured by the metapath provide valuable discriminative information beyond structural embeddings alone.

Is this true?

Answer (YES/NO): NO